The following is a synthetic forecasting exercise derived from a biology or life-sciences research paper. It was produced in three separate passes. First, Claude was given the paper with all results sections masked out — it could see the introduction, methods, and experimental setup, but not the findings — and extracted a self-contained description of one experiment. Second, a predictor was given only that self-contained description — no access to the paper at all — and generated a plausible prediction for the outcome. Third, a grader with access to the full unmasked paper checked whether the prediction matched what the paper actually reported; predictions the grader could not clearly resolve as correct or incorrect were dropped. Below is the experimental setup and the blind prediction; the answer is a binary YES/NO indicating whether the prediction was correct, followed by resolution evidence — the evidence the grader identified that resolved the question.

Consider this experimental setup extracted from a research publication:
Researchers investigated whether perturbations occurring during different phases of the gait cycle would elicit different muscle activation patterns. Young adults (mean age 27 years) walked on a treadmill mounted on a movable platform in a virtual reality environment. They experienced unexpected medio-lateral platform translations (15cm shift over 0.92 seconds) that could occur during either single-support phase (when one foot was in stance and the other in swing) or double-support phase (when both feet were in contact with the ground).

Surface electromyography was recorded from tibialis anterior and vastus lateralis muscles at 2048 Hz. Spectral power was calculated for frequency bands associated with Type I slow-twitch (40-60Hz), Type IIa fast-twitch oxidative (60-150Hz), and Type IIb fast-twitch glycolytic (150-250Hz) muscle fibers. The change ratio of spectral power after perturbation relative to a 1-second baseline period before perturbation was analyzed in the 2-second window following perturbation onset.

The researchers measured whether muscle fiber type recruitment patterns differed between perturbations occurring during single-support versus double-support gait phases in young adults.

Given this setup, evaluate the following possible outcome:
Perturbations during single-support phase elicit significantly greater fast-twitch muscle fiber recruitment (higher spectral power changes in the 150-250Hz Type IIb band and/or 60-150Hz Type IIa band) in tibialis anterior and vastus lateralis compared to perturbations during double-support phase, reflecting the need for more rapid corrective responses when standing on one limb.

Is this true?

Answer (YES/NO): NO